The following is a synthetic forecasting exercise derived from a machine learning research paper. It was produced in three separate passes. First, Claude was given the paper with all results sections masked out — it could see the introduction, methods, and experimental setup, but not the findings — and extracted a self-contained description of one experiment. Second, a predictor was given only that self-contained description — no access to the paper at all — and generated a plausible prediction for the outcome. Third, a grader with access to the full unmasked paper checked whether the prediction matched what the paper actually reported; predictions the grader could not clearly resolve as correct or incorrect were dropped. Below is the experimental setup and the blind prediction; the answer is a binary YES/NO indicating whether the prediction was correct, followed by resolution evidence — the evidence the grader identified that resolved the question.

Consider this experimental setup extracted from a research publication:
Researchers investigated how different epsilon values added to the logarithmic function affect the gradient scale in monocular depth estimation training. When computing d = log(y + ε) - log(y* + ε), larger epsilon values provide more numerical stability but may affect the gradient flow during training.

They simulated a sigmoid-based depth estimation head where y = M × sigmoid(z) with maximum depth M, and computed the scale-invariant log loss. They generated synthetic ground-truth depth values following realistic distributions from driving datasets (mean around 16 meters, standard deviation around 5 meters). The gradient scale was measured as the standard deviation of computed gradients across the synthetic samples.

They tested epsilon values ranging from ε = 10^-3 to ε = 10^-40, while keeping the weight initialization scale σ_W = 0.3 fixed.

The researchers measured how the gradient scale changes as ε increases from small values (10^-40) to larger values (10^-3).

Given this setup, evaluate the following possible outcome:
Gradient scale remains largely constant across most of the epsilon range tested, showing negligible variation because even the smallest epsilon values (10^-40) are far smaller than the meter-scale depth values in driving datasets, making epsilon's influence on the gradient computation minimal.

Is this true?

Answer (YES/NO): NO